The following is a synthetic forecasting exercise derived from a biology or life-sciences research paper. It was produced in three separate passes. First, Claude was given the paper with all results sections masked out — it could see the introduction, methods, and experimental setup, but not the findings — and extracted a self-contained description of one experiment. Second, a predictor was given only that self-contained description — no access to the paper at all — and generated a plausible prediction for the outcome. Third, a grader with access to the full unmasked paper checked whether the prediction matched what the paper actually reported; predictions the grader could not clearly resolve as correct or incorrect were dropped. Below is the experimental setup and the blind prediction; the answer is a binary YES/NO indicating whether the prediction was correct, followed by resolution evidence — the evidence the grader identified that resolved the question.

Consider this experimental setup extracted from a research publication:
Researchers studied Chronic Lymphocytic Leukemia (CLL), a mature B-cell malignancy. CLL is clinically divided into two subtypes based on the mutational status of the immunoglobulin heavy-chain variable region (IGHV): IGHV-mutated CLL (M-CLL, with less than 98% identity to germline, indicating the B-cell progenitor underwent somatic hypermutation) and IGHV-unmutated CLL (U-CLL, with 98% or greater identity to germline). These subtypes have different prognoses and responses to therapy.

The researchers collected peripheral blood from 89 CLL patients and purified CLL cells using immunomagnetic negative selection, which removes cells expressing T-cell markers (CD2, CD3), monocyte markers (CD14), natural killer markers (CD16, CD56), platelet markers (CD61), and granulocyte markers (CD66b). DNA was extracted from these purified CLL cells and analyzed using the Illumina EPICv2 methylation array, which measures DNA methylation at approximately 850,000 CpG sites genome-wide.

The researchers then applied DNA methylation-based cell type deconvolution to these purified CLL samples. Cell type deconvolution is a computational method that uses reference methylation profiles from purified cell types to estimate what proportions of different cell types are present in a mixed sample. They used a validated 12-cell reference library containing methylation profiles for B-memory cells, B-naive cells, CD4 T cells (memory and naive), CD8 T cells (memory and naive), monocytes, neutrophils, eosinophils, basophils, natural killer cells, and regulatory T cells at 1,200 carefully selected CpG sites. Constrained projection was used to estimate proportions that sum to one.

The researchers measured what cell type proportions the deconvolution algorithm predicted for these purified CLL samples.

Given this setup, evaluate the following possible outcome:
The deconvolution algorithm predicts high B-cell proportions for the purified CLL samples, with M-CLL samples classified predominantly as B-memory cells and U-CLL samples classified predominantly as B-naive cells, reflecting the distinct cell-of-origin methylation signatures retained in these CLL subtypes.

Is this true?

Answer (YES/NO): NO